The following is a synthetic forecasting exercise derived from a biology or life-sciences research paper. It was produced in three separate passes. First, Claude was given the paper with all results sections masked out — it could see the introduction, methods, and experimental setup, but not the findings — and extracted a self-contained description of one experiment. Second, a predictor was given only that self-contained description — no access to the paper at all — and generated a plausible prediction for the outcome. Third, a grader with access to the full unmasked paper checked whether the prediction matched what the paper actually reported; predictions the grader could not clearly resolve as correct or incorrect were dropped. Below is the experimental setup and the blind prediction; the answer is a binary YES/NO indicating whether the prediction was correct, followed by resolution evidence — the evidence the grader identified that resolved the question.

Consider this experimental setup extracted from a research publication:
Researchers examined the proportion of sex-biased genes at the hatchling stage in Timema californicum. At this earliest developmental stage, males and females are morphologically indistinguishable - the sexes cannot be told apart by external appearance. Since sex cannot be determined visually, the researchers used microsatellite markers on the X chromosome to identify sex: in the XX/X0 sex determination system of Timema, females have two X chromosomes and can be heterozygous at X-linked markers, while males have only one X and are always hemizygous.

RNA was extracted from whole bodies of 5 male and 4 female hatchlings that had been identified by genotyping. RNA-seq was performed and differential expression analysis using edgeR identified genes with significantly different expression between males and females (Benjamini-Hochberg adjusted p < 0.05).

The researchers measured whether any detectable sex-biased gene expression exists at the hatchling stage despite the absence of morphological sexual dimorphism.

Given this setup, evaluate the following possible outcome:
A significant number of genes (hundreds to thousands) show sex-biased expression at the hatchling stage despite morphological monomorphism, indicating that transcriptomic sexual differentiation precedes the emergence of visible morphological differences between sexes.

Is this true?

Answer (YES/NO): NO